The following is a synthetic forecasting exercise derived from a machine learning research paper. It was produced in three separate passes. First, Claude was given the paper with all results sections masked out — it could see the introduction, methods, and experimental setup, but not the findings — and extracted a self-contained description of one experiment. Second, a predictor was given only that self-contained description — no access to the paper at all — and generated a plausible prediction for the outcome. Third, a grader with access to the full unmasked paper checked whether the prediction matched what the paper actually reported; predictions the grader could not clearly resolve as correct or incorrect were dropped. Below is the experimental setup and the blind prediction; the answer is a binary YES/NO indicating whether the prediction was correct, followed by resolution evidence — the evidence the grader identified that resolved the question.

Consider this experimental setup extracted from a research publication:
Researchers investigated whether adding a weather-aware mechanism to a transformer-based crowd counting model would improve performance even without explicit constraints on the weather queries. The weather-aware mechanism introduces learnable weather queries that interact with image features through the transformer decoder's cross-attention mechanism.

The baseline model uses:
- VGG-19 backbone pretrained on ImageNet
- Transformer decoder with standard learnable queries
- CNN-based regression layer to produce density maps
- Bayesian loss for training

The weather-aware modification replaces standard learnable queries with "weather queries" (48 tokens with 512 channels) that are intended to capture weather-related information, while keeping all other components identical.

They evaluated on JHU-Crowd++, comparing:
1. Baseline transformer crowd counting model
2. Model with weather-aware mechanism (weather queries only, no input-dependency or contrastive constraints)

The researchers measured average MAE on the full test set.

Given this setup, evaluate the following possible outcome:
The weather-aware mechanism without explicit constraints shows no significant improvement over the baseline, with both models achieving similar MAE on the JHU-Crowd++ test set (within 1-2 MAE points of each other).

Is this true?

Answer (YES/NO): YES